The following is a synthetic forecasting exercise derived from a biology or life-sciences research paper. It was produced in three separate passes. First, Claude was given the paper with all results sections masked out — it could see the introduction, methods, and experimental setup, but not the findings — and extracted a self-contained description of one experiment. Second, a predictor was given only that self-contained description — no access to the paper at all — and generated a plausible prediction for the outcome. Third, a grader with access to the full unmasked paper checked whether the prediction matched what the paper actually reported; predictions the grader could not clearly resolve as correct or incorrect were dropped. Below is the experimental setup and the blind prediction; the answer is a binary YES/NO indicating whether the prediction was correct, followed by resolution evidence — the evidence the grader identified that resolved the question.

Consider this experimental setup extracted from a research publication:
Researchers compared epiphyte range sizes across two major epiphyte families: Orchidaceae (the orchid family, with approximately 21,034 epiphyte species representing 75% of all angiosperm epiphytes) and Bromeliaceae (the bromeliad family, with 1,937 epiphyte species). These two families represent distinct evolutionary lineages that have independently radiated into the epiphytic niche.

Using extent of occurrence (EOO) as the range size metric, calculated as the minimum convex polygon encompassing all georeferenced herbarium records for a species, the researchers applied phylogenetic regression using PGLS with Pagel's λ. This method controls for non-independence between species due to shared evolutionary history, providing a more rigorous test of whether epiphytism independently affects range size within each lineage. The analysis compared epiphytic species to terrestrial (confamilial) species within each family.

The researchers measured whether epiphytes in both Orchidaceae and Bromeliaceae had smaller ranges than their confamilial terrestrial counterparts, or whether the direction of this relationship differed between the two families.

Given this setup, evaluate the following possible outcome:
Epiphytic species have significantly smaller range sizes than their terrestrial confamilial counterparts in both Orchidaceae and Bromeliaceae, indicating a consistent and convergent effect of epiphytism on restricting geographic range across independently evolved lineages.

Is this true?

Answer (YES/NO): NO